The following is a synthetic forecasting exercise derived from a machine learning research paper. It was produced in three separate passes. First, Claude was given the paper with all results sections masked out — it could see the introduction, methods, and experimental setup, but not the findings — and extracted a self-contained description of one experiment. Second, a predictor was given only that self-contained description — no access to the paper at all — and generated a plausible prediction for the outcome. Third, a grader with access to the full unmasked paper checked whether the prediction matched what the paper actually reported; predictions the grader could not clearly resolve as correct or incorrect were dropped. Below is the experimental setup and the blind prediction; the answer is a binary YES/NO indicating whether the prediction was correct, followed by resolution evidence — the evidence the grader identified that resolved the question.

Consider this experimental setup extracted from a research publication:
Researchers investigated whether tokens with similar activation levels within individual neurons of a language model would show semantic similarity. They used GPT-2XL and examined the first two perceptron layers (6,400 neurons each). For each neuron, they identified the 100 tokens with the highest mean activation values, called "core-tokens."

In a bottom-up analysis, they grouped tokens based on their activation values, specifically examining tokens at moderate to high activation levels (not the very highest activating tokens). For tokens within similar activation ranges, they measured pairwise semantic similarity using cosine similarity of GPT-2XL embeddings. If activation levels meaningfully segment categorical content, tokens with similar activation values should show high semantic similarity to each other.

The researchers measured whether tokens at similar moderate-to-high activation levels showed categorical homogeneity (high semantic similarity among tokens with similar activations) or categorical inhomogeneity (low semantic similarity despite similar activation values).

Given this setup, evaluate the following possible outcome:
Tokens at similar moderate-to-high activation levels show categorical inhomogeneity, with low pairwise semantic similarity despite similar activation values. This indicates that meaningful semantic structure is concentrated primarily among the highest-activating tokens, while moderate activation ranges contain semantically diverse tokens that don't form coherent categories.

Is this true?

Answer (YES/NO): YES